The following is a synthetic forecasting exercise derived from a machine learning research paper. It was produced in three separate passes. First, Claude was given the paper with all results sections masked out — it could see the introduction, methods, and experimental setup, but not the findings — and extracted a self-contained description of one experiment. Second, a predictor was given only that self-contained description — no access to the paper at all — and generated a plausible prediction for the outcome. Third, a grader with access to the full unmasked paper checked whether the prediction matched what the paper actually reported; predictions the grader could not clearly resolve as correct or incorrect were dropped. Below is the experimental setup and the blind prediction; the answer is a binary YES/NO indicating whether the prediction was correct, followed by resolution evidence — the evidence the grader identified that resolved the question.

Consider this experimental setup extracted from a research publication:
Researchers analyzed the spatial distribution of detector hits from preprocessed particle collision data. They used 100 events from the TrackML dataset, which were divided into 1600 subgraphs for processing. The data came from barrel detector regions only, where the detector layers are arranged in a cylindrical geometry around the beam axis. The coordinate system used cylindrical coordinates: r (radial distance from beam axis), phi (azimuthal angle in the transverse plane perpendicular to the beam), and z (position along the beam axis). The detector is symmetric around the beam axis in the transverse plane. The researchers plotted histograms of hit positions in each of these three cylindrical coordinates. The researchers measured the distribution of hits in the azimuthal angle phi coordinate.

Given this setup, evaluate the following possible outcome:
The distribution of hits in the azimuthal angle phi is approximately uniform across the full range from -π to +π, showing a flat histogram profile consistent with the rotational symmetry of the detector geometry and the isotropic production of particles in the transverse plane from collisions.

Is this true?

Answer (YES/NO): YES